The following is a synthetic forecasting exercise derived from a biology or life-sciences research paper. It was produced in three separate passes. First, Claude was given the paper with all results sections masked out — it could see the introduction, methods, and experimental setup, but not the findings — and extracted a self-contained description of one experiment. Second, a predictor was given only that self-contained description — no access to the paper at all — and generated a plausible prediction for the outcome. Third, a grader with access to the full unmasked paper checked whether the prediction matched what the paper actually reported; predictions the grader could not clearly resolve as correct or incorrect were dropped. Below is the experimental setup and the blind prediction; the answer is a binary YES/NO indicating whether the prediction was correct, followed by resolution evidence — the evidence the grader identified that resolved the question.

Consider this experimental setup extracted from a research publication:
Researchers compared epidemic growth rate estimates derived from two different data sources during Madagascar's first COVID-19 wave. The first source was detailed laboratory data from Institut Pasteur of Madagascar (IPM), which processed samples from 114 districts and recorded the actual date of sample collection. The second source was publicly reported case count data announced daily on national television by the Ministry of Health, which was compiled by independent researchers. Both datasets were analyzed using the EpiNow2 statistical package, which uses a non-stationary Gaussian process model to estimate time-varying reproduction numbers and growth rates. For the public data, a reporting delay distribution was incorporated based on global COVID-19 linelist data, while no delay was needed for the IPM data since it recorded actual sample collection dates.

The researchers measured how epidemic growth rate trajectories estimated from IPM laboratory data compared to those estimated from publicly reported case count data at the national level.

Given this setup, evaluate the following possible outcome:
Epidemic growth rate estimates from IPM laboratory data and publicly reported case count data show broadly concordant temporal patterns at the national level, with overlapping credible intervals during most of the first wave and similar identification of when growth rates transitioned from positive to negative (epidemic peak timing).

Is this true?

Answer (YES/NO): YES